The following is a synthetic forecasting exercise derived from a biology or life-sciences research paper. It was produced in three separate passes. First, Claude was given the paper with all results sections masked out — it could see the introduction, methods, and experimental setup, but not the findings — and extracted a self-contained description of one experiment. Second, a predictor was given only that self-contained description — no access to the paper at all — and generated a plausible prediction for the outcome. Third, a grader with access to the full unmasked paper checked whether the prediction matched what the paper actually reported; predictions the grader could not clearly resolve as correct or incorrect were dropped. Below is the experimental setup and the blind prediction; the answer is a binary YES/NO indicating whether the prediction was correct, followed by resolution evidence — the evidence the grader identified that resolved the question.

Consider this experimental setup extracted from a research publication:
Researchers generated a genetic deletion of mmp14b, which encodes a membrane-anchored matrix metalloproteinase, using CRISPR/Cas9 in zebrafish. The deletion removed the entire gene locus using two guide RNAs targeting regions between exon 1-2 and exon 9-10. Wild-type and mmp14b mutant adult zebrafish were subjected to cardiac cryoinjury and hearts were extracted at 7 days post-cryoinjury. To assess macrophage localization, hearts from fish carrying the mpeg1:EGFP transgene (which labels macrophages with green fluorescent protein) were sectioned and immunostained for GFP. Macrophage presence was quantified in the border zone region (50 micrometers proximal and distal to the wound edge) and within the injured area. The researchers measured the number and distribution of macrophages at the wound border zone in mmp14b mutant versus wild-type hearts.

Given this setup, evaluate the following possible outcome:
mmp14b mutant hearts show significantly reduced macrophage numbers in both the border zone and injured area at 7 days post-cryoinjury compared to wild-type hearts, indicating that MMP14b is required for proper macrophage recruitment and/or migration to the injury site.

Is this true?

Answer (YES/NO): NO